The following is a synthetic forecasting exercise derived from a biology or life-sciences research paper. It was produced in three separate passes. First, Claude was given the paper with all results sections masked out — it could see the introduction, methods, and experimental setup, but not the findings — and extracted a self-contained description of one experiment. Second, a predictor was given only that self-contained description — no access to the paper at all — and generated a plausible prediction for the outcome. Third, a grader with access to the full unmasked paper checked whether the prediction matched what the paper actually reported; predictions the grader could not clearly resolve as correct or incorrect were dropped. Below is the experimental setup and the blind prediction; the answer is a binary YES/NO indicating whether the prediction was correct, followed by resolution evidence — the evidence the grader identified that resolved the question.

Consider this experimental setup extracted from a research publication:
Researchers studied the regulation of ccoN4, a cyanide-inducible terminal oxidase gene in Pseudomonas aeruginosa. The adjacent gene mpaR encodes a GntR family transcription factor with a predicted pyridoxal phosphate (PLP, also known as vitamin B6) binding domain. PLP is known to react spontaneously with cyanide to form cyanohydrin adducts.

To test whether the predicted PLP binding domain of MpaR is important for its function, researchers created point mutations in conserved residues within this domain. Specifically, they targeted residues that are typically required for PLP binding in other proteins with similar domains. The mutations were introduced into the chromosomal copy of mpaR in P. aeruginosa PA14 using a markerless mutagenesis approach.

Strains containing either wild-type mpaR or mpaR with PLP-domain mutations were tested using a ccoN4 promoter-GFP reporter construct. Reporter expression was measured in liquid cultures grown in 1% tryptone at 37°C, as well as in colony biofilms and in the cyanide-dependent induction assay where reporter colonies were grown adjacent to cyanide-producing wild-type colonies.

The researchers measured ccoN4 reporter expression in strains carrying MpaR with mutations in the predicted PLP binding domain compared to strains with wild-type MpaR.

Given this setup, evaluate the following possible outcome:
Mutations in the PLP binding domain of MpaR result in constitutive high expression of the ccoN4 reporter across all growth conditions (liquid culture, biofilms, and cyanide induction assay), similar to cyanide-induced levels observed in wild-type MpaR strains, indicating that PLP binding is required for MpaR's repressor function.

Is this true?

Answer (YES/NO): NO